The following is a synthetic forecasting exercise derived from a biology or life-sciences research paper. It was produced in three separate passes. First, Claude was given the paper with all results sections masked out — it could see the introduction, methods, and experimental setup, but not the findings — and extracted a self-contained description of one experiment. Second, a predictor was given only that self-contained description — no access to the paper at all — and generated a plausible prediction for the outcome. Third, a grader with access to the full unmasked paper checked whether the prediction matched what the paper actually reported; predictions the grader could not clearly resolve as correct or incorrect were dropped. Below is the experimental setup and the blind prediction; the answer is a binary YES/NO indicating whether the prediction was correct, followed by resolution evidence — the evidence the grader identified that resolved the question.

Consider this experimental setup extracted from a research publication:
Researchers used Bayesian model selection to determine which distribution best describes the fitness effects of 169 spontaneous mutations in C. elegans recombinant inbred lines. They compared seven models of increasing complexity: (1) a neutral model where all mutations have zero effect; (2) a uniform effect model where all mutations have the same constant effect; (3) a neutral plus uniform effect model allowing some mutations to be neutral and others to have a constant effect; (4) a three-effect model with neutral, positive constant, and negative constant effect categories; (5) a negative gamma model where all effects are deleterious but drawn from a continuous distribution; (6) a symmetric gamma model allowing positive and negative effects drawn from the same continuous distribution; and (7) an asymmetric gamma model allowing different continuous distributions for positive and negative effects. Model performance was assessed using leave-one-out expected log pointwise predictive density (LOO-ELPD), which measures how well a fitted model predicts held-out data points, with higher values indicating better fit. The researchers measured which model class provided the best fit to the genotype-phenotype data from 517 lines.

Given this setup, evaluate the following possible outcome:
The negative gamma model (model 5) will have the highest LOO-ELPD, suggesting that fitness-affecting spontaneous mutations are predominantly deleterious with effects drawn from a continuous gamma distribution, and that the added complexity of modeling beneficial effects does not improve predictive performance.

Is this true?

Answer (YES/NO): NO